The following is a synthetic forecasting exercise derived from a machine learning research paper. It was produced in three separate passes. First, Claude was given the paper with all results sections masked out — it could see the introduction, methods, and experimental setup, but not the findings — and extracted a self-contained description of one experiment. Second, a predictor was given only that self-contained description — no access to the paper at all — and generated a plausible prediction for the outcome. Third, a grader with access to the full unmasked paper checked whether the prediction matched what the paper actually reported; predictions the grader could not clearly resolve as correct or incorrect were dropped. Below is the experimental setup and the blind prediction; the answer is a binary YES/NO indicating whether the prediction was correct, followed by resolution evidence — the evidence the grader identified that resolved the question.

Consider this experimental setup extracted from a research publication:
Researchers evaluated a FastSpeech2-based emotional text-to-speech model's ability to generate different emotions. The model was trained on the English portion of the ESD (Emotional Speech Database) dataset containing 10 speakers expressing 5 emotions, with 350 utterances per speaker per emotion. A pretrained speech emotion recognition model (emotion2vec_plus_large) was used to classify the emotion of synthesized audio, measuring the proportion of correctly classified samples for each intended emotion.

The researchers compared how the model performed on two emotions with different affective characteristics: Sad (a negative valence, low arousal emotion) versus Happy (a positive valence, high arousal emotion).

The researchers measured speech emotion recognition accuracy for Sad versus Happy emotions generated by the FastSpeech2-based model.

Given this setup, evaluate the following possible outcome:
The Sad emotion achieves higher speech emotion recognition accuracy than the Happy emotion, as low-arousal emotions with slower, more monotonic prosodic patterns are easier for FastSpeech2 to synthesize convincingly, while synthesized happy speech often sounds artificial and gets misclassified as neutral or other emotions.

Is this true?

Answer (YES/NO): YES